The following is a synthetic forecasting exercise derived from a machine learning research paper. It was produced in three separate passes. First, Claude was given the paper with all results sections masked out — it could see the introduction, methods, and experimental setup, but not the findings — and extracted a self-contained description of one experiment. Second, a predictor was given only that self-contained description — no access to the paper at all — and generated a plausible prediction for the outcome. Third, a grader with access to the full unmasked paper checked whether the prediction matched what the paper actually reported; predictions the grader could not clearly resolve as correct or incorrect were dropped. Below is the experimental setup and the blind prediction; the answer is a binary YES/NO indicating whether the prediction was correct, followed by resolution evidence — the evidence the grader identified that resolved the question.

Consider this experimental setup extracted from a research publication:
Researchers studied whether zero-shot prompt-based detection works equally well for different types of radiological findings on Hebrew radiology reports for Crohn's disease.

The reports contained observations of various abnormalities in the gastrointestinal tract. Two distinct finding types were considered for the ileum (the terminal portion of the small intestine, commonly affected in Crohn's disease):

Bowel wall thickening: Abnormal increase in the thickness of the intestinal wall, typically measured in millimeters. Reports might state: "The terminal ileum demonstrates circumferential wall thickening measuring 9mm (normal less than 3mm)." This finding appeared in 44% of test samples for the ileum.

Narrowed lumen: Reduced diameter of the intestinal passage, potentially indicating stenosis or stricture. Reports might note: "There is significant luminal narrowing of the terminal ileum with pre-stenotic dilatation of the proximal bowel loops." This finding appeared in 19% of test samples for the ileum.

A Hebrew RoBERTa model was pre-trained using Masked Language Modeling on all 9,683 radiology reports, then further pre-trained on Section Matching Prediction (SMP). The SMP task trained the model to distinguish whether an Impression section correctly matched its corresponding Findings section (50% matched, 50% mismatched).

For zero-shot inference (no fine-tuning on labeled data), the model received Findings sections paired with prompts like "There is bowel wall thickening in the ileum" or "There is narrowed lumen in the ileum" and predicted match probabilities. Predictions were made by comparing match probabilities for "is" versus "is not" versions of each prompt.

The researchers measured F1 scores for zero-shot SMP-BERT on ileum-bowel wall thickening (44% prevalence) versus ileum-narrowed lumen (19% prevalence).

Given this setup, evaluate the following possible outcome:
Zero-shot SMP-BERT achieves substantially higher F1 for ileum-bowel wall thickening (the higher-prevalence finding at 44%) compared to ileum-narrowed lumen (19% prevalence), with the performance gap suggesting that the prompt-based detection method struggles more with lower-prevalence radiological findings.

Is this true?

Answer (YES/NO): NO